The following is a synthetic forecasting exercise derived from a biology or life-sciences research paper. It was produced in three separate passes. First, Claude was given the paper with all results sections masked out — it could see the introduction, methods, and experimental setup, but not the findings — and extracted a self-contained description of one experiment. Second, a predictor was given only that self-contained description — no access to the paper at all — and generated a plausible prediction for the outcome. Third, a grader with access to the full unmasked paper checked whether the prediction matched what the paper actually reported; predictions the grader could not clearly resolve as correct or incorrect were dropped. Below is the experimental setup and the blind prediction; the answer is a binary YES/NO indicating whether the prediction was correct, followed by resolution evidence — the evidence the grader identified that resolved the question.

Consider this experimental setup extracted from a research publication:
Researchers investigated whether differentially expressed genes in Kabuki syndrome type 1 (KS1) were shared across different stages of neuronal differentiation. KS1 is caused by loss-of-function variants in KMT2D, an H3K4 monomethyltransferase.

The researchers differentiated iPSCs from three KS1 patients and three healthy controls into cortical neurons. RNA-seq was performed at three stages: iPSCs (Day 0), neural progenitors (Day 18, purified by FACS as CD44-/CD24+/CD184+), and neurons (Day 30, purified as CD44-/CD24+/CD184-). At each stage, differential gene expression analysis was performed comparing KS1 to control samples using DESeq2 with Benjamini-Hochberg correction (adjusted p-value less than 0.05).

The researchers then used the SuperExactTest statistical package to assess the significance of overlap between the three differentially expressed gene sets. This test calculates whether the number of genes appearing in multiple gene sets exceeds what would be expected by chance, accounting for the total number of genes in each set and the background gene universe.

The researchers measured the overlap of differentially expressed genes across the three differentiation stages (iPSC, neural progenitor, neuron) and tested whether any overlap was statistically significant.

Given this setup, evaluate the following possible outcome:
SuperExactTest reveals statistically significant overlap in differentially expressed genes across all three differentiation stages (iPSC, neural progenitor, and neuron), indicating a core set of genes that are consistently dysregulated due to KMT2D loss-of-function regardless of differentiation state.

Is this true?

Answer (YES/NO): YES